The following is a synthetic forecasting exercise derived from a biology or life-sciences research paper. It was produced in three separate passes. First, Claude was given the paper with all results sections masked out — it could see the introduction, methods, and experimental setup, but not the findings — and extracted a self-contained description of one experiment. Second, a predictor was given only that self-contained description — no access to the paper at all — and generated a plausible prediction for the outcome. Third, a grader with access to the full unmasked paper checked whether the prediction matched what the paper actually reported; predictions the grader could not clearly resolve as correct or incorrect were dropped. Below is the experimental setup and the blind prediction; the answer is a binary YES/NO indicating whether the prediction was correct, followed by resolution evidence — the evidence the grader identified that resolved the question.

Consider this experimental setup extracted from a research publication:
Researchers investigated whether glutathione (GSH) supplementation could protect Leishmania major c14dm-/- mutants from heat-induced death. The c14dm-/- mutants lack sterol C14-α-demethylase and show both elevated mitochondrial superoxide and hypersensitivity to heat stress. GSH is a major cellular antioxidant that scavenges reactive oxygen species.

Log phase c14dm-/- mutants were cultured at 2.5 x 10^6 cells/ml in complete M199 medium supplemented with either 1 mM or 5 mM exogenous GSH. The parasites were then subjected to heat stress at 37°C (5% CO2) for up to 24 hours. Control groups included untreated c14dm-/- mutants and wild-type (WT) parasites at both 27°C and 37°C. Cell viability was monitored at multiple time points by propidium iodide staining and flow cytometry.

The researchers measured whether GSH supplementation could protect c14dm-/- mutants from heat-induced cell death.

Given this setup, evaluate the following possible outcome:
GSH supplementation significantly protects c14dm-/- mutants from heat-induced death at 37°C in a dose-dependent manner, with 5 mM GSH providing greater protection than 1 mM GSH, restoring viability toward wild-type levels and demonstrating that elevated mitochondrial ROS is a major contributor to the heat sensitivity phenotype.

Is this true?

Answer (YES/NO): YES